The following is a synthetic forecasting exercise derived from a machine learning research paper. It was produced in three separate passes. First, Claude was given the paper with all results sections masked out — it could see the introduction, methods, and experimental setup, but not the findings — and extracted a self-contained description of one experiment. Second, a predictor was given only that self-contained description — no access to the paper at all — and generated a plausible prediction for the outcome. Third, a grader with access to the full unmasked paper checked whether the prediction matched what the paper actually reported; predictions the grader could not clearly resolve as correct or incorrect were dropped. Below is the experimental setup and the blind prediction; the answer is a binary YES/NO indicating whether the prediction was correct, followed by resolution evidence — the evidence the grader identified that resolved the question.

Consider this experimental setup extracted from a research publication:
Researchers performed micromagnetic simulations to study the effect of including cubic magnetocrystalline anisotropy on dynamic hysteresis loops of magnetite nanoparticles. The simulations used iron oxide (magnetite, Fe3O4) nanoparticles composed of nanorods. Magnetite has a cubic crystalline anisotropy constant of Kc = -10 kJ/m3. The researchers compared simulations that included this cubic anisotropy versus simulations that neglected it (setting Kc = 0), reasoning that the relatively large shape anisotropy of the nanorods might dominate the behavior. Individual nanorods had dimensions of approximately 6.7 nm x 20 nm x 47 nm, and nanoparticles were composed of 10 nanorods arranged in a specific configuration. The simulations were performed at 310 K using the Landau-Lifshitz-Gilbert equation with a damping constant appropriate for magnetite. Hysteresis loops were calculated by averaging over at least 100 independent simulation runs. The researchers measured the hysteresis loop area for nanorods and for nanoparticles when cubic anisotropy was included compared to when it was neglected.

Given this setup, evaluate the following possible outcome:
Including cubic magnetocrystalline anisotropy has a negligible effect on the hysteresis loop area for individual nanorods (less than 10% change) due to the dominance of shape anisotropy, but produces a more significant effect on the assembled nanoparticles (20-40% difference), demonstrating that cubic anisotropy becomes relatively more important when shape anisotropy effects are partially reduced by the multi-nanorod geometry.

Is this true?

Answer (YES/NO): NO